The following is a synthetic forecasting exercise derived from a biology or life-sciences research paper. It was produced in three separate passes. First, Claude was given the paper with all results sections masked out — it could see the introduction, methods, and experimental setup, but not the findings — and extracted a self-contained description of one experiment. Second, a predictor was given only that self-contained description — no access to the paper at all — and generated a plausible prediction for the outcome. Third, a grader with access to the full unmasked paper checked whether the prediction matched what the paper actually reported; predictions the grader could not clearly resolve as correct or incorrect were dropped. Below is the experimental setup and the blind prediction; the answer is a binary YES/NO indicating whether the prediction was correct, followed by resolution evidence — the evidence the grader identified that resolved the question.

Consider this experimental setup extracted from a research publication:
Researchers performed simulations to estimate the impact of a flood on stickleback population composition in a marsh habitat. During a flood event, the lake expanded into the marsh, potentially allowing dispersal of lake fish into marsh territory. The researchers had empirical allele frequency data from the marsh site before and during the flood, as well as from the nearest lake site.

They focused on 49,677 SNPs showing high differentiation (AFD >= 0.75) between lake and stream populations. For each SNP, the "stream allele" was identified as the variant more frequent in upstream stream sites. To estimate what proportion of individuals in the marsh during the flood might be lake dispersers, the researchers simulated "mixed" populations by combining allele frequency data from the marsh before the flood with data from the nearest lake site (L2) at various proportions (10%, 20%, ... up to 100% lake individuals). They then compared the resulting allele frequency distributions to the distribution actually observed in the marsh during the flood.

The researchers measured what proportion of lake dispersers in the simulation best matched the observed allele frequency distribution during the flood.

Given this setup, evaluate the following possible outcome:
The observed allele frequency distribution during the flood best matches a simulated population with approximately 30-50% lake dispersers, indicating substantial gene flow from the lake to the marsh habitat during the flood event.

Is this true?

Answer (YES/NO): NO